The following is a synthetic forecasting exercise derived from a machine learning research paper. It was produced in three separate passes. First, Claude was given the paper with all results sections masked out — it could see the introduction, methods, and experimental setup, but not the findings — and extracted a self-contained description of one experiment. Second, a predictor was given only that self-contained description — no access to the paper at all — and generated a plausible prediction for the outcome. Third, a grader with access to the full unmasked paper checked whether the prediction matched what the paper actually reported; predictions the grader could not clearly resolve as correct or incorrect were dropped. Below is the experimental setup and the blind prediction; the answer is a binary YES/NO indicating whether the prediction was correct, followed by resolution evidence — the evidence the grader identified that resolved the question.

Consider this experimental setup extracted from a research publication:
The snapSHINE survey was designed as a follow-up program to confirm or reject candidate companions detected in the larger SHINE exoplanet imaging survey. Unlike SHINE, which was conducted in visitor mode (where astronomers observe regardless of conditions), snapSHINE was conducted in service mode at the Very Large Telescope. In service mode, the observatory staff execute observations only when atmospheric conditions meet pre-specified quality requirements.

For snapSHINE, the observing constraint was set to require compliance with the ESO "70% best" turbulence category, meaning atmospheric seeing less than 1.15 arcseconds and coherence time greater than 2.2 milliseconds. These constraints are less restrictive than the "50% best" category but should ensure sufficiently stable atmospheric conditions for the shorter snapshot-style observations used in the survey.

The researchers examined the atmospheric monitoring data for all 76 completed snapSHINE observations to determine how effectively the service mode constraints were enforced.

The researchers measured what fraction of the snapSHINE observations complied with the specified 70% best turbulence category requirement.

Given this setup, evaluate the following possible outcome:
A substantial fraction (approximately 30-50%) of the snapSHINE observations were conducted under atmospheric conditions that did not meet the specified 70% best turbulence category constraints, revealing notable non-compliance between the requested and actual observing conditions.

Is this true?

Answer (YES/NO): NO